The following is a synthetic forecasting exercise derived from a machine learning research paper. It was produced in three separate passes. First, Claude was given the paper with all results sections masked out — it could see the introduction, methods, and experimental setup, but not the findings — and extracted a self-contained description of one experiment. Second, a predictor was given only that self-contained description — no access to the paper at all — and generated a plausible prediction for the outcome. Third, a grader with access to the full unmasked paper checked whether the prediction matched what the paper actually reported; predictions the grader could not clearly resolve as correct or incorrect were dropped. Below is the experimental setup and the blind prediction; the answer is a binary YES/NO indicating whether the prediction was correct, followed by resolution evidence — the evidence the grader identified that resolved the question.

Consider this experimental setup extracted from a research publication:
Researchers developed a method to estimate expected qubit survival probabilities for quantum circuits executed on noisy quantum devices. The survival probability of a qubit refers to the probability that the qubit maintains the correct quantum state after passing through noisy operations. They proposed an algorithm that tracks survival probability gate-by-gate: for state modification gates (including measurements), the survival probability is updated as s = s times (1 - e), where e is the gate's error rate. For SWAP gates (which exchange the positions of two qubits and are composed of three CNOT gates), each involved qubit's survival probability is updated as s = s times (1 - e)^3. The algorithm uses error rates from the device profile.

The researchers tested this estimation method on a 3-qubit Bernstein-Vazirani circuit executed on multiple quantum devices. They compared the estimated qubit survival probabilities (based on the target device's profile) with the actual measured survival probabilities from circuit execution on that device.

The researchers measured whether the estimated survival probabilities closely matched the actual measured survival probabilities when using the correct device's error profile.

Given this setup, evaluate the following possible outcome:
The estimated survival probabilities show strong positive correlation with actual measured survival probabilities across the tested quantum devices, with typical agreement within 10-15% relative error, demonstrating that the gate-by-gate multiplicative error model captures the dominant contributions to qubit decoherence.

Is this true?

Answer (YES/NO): YES